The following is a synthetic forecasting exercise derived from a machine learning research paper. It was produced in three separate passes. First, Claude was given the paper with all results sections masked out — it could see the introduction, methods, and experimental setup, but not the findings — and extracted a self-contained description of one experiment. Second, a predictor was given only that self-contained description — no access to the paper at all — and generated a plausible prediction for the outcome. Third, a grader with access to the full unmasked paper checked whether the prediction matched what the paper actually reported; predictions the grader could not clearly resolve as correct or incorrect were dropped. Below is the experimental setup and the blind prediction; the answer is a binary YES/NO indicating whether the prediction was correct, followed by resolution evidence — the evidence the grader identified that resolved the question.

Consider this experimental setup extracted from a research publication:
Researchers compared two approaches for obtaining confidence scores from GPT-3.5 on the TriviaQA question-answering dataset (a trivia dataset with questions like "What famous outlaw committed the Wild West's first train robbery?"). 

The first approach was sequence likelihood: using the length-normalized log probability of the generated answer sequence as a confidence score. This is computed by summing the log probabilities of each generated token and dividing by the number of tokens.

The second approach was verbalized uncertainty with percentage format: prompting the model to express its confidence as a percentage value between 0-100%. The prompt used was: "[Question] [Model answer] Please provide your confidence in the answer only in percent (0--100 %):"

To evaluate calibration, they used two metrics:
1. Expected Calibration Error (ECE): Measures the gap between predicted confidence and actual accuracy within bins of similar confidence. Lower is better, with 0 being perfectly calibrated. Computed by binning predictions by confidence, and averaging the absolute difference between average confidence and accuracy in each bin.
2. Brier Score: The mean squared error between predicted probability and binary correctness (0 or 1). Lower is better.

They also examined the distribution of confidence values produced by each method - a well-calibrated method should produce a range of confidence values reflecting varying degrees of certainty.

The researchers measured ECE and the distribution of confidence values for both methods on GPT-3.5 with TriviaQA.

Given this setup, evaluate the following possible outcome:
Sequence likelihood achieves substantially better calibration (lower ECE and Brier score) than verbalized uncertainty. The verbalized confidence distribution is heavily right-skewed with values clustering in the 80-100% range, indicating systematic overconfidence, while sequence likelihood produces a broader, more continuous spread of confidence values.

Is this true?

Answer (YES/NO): NO